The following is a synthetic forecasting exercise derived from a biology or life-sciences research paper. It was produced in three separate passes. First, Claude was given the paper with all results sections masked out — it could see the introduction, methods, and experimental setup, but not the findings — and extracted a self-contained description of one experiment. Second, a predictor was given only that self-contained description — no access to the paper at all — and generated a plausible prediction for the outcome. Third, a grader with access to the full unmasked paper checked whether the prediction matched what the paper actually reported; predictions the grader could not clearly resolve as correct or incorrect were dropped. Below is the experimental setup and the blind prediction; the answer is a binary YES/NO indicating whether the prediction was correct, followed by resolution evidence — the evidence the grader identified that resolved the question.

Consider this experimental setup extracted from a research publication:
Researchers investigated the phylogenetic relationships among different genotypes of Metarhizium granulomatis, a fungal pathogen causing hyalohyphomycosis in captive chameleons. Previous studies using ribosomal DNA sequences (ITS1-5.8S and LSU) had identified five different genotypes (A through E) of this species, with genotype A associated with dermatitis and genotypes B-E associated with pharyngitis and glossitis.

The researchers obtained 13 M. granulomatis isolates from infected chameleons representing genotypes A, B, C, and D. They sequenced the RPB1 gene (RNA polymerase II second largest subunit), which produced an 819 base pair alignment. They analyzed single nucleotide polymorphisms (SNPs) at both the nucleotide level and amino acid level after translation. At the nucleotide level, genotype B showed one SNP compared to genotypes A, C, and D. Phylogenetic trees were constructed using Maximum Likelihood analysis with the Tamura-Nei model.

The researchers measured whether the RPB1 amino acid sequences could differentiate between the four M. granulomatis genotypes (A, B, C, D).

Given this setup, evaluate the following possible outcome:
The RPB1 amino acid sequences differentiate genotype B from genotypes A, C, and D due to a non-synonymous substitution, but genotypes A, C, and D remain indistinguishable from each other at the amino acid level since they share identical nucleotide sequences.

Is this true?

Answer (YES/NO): NO